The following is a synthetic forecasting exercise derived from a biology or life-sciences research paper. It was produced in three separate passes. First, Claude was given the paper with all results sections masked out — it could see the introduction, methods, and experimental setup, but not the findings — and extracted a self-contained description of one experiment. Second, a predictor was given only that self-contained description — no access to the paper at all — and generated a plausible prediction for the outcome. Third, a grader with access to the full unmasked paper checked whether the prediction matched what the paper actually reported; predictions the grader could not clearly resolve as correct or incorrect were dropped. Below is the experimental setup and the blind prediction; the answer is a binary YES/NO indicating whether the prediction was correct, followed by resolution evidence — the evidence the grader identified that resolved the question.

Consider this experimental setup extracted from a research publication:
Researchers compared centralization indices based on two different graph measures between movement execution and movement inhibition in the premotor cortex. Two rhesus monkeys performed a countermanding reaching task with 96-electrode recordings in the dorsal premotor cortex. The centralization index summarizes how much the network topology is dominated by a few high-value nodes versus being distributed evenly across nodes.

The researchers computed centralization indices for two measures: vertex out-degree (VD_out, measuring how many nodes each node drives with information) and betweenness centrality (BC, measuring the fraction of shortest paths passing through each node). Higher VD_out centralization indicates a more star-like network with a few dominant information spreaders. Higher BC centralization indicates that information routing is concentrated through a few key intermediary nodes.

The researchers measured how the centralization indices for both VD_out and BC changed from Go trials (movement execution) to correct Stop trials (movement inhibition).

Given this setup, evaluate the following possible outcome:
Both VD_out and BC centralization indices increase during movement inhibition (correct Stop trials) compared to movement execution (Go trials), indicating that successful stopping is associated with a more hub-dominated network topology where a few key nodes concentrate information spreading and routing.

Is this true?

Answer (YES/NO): NO